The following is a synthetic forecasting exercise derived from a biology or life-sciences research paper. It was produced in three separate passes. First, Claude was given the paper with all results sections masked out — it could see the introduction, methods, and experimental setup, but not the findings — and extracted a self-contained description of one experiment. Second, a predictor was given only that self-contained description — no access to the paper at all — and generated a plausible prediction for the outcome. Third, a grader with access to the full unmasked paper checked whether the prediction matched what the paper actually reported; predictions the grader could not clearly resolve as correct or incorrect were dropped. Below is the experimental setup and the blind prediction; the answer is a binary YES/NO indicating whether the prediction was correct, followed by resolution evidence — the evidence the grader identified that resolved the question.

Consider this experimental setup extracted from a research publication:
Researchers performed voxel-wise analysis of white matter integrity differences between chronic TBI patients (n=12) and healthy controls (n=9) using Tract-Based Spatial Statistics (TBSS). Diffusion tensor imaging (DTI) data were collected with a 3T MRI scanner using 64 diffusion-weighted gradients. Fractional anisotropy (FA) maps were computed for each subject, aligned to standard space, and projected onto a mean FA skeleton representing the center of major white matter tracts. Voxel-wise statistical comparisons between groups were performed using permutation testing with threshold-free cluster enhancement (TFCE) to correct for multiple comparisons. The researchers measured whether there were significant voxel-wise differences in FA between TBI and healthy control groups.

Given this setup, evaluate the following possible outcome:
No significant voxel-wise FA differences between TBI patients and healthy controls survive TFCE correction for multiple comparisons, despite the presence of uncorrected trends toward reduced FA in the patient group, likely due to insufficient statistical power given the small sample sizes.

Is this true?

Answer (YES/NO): NO